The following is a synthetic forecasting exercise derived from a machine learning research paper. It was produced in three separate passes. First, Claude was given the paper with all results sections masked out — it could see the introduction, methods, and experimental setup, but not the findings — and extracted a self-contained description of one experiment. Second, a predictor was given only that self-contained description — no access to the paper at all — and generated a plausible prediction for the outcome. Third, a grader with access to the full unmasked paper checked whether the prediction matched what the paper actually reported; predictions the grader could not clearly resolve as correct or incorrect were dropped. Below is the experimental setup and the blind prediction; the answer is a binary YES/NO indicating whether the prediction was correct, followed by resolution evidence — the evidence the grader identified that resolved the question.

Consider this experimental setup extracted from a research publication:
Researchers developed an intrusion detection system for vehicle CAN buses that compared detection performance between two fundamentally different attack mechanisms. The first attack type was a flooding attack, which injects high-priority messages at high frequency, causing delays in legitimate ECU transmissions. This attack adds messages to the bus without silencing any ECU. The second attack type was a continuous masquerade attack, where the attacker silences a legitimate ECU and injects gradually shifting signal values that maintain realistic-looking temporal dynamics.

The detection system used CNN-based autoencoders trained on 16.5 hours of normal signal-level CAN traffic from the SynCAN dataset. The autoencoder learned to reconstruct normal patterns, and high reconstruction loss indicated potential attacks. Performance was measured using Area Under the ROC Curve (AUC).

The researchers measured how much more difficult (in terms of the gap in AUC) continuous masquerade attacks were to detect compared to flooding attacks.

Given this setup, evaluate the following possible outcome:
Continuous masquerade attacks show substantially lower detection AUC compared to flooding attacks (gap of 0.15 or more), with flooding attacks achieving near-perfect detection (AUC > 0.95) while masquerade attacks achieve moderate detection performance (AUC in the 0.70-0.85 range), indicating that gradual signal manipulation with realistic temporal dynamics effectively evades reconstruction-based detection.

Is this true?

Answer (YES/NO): NO